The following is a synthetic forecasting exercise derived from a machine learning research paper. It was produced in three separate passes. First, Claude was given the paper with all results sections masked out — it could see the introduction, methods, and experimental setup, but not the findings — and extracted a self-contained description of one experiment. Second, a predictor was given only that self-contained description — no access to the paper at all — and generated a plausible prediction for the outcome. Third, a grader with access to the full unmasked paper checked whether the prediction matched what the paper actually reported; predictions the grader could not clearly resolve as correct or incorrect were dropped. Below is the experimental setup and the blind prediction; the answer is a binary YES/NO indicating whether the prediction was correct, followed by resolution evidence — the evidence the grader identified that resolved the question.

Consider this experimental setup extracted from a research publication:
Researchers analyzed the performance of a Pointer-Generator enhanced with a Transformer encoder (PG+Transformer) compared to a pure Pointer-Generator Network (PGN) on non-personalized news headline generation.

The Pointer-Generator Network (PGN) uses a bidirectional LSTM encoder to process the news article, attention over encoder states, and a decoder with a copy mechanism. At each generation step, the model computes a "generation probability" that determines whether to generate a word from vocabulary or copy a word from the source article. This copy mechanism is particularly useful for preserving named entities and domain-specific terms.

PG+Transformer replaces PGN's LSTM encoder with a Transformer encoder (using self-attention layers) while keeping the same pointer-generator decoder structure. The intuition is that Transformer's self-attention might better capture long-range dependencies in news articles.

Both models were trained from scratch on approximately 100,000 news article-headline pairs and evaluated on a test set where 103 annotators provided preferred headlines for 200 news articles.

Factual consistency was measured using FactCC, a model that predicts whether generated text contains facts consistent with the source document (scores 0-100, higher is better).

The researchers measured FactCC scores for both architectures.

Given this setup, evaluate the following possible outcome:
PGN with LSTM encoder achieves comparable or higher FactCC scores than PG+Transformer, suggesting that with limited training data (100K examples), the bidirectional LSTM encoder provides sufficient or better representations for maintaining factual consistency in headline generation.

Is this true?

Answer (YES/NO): YES